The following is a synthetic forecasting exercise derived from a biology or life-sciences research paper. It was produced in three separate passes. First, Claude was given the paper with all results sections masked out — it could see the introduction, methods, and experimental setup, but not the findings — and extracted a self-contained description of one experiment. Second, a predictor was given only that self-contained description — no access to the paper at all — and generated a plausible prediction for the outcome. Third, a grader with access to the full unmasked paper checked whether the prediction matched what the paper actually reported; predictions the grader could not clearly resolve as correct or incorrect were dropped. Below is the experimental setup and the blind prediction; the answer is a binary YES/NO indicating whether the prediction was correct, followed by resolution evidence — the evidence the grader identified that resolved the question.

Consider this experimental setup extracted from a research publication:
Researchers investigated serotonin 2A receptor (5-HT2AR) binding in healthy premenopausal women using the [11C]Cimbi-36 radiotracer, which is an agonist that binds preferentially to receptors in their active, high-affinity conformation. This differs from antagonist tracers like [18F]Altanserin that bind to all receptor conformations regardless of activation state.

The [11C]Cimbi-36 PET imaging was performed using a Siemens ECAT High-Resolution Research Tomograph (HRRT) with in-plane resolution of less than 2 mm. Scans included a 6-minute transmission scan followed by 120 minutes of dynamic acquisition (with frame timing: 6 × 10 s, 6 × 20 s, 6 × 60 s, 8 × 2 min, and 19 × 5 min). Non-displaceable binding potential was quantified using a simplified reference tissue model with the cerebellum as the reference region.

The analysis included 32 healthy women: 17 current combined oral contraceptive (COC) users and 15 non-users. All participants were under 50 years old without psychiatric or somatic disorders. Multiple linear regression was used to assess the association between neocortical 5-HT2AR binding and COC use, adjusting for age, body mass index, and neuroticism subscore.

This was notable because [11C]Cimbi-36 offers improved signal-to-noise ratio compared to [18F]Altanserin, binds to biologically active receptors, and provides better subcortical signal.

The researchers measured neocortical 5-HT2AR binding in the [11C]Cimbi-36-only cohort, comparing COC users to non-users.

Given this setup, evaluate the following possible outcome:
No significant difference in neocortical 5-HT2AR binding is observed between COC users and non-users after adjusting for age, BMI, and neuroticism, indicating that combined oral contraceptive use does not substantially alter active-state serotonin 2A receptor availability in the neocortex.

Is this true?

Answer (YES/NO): NO